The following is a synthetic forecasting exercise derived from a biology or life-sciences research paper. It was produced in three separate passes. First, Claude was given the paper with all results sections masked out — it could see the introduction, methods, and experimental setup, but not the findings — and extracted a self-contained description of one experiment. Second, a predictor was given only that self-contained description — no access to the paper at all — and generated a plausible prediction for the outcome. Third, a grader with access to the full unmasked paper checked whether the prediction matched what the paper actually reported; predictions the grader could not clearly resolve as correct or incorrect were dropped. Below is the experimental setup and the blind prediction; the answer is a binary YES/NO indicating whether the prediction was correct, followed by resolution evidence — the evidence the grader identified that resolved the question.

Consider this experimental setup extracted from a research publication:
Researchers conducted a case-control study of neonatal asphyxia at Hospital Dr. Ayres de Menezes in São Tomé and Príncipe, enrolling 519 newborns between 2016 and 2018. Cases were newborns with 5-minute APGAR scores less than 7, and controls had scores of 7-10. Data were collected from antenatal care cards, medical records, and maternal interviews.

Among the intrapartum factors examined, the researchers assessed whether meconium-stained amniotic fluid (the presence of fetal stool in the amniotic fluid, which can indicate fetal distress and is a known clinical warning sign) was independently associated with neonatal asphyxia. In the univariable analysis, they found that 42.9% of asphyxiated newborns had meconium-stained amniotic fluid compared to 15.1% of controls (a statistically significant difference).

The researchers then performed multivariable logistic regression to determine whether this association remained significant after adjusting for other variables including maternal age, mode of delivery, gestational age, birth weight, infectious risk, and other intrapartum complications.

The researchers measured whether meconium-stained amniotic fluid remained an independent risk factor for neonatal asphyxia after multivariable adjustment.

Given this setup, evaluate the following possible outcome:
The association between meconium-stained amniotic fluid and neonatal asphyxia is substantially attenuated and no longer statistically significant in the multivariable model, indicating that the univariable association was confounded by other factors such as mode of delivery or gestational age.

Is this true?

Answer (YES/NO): YES